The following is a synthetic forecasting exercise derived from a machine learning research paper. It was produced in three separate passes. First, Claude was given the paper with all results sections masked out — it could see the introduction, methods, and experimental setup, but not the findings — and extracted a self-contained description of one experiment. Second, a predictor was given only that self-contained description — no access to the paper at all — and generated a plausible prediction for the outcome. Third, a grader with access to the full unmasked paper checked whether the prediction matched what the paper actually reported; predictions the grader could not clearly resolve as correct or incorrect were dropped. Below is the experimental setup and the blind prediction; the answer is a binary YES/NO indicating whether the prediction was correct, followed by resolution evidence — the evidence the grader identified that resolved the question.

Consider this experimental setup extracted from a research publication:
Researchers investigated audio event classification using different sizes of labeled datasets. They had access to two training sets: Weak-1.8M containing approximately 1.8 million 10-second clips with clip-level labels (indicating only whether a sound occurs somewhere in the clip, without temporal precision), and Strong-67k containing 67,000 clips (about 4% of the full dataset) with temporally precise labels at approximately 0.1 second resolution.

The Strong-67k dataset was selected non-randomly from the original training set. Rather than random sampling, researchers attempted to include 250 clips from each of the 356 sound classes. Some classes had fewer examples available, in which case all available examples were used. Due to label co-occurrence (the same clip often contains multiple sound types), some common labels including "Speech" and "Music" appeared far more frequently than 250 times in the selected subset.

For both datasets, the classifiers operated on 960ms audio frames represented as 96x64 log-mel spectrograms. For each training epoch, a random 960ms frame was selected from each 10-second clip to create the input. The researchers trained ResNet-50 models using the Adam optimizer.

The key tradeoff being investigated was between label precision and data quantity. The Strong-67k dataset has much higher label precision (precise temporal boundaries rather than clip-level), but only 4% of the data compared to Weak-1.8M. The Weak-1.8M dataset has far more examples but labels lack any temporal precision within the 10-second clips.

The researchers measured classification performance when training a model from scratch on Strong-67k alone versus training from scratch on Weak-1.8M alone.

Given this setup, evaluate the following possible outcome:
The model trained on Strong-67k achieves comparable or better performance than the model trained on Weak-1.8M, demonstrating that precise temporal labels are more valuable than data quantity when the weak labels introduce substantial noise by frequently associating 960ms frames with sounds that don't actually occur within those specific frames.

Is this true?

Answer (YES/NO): NO